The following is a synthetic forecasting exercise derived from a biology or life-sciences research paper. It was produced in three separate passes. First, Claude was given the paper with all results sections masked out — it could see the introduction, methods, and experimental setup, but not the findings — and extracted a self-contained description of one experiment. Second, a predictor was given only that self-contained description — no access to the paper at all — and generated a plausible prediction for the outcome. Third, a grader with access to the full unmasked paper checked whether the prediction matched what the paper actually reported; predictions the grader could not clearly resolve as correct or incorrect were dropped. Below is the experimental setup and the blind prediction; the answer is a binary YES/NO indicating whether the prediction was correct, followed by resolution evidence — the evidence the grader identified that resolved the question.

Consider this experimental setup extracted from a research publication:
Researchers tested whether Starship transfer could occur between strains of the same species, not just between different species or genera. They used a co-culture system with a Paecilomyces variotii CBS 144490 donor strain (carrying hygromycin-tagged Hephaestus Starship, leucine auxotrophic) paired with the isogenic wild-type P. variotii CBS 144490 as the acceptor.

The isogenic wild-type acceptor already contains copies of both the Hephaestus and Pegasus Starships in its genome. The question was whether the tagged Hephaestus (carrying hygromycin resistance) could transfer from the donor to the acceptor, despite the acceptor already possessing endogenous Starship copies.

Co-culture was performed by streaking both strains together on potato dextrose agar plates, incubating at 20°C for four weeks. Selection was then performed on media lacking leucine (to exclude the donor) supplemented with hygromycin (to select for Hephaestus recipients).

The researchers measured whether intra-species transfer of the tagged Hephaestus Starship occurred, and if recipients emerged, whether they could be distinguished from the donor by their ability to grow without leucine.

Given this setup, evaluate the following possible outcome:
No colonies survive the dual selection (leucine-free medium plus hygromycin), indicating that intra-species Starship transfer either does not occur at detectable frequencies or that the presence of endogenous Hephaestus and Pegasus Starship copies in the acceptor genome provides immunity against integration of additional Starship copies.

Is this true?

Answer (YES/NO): NO